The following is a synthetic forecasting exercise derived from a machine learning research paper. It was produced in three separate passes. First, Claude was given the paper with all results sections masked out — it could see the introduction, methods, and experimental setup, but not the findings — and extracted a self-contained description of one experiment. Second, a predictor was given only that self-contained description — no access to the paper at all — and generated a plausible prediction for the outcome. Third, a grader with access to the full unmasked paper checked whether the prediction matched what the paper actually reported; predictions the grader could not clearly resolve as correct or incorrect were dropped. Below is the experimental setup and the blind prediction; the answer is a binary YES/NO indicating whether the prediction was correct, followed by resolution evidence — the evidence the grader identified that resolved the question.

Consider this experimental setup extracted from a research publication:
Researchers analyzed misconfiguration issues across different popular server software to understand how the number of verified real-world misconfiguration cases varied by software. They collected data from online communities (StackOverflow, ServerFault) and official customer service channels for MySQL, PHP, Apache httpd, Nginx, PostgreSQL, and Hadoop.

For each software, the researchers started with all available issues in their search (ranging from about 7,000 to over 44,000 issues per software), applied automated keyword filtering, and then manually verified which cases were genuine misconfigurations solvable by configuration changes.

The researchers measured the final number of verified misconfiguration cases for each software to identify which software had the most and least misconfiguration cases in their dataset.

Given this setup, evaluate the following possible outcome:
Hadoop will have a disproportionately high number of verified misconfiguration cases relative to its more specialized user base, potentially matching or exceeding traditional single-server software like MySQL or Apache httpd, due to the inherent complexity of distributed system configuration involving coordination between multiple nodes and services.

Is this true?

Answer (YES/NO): NO